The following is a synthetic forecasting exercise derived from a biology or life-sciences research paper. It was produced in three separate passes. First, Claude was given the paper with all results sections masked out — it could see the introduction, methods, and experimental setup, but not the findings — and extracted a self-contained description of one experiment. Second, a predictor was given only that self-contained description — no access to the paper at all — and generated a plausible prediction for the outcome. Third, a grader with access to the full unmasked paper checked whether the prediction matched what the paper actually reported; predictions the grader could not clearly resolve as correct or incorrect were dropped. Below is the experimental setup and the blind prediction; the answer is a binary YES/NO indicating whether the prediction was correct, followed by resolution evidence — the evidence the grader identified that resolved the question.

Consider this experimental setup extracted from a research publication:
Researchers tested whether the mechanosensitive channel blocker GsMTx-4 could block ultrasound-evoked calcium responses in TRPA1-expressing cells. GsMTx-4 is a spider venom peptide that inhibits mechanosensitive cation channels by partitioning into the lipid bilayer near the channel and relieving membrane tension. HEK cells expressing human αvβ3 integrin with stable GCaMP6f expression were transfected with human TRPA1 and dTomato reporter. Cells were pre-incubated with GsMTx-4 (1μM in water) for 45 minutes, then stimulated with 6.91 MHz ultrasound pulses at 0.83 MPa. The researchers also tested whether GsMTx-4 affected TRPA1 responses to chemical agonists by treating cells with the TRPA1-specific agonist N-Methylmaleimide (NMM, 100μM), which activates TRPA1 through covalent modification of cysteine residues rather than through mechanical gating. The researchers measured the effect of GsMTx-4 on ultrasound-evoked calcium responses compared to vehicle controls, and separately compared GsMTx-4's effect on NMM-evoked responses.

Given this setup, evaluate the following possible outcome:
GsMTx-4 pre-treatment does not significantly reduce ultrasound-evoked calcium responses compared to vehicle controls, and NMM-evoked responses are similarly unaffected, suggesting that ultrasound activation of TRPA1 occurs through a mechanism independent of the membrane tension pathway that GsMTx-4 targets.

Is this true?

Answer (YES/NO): NO